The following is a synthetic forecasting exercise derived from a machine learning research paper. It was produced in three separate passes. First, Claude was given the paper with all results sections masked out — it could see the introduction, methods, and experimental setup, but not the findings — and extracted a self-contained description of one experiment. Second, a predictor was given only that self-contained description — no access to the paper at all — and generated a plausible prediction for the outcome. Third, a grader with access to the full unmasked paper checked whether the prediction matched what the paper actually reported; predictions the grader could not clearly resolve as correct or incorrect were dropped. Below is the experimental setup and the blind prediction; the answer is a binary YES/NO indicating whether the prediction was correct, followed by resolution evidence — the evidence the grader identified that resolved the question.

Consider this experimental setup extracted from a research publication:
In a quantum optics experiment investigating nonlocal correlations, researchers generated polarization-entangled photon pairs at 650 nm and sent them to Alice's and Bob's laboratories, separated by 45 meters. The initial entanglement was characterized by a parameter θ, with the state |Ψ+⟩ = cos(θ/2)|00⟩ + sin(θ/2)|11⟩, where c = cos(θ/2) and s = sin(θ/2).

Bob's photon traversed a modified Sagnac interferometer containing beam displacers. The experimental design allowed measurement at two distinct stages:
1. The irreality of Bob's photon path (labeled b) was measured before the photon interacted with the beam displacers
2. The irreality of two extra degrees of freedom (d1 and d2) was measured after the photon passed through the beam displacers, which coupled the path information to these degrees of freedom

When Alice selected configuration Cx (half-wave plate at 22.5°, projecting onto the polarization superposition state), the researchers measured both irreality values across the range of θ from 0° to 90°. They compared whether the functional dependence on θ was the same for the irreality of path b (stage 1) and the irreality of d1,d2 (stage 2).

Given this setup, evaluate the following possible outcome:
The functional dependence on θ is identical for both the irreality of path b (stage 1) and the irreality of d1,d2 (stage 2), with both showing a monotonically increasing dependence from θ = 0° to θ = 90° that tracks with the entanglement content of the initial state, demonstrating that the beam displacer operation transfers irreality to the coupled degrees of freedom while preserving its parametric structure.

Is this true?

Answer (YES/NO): YES